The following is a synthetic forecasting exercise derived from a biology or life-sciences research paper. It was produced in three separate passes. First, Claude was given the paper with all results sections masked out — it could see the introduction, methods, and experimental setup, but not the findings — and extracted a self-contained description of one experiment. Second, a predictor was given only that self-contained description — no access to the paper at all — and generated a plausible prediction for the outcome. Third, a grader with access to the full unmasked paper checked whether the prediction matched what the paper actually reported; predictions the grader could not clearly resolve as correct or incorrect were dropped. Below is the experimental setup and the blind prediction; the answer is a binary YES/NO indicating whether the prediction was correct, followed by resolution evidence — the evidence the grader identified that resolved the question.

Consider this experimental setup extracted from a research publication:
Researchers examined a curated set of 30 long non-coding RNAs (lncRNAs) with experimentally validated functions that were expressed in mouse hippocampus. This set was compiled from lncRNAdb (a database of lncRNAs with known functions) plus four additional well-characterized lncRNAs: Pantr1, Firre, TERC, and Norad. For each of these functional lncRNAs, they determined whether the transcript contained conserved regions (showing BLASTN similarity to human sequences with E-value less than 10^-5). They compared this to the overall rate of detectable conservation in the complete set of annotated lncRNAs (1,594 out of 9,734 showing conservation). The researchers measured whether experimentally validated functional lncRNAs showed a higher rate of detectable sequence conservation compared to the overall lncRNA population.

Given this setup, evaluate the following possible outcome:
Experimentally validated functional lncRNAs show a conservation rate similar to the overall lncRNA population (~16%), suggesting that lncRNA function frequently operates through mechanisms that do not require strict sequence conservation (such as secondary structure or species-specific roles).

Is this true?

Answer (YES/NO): NO